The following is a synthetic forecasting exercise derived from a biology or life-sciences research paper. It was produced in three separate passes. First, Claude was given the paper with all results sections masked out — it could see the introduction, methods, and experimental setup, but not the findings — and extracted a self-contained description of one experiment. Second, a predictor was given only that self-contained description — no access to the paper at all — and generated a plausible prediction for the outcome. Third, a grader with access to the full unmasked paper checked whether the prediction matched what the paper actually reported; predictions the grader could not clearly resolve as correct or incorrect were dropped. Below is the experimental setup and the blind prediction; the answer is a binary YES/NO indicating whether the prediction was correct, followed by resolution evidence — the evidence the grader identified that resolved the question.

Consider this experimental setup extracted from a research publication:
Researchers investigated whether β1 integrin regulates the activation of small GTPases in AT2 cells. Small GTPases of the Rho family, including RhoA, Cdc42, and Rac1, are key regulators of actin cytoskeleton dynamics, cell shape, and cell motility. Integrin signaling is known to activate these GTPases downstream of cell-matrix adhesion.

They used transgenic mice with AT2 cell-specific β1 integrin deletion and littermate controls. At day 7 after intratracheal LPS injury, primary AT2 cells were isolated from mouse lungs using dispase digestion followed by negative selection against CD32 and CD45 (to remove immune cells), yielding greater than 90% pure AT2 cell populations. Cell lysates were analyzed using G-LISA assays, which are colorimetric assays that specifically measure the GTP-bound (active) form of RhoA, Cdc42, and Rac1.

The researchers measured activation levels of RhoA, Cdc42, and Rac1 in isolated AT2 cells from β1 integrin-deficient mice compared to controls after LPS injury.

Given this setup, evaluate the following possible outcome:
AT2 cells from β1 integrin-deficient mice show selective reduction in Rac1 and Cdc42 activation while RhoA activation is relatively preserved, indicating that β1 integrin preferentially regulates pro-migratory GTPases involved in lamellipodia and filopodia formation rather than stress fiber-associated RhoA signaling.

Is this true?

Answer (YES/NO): NO